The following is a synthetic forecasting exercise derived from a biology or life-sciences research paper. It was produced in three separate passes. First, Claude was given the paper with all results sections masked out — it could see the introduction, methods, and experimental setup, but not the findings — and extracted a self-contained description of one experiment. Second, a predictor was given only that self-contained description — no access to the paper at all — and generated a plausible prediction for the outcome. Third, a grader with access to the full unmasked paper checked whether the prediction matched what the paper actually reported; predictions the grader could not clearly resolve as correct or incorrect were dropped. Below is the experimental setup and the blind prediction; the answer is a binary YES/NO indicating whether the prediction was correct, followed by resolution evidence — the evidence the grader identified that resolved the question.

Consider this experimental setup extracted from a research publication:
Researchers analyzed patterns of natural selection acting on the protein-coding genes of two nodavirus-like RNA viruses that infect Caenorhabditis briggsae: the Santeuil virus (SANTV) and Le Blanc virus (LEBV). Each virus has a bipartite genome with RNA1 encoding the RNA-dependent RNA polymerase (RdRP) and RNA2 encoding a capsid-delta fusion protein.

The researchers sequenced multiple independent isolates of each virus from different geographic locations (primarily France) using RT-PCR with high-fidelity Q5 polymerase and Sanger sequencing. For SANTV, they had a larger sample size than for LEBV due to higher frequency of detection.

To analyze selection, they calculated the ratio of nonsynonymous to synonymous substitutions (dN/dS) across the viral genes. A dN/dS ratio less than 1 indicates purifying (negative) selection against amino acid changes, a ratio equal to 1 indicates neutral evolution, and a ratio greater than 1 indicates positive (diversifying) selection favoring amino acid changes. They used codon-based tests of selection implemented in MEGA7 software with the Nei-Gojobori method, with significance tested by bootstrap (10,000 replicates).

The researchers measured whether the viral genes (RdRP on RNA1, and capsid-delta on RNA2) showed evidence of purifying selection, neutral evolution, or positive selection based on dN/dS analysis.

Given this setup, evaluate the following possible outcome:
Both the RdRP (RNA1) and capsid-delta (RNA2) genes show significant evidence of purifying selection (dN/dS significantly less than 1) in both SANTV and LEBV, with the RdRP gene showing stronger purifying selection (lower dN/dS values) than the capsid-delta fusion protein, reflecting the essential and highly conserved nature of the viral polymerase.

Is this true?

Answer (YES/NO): NO